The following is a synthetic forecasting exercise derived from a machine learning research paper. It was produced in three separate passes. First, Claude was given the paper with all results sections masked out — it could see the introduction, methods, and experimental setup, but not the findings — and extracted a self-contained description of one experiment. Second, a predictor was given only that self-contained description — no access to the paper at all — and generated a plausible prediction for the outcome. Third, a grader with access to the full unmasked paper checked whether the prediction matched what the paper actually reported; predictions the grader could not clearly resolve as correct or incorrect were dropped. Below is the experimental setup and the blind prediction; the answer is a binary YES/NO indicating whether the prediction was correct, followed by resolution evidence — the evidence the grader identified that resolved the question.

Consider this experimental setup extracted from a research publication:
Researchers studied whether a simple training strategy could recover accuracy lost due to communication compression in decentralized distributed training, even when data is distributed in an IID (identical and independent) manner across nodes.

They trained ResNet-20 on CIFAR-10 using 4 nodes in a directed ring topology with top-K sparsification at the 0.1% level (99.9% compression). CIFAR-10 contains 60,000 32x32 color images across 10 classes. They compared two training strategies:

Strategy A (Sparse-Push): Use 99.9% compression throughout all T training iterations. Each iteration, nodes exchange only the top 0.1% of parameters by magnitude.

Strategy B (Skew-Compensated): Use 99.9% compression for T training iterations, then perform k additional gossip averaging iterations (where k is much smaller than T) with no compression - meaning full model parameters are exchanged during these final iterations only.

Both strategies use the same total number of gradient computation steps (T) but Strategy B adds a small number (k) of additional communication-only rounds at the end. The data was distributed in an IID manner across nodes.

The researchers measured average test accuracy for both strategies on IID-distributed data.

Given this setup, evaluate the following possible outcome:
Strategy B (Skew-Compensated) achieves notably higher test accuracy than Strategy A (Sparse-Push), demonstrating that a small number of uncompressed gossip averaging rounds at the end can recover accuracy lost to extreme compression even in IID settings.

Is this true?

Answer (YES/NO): YES